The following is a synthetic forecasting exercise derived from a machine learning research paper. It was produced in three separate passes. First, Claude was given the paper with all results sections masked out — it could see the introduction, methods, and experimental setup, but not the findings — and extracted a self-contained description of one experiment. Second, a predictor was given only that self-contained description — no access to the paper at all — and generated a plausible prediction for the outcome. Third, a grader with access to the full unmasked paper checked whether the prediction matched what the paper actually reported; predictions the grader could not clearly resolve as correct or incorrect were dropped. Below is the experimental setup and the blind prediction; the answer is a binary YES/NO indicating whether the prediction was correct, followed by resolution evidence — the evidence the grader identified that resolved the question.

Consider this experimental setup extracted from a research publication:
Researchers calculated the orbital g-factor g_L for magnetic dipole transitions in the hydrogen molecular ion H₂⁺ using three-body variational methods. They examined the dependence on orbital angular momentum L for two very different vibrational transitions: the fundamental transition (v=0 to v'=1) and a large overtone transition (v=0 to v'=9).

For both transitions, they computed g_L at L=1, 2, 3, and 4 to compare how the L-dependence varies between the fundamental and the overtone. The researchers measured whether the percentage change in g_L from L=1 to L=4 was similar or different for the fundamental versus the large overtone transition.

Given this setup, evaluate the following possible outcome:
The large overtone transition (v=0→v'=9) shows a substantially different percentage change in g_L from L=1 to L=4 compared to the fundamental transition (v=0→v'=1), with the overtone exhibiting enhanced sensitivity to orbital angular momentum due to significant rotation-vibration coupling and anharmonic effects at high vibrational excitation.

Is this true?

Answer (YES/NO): NO